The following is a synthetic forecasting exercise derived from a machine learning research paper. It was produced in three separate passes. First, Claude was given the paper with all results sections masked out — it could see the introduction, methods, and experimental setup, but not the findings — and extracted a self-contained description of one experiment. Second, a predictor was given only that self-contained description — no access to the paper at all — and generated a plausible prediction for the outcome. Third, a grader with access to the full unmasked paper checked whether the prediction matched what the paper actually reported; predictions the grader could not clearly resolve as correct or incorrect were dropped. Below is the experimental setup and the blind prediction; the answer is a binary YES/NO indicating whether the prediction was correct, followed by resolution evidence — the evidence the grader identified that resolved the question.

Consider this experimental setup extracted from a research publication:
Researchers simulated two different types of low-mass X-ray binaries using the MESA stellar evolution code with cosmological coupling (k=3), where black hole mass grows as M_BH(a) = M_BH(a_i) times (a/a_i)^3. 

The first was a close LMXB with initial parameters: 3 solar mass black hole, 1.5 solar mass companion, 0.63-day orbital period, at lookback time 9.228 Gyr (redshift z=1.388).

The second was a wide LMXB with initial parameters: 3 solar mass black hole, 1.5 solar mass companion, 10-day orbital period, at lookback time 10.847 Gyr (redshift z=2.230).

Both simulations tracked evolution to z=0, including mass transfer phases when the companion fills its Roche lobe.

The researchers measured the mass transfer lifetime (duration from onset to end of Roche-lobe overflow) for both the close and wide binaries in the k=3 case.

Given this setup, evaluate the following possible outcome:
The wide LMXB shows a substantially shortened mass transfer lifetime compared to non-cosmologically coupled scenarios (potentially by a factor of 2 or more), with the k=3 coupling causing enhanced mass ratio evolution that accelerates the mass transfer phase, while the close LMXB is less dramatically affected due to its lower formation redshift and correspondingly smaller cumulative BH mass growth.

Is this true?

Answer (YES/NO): NO